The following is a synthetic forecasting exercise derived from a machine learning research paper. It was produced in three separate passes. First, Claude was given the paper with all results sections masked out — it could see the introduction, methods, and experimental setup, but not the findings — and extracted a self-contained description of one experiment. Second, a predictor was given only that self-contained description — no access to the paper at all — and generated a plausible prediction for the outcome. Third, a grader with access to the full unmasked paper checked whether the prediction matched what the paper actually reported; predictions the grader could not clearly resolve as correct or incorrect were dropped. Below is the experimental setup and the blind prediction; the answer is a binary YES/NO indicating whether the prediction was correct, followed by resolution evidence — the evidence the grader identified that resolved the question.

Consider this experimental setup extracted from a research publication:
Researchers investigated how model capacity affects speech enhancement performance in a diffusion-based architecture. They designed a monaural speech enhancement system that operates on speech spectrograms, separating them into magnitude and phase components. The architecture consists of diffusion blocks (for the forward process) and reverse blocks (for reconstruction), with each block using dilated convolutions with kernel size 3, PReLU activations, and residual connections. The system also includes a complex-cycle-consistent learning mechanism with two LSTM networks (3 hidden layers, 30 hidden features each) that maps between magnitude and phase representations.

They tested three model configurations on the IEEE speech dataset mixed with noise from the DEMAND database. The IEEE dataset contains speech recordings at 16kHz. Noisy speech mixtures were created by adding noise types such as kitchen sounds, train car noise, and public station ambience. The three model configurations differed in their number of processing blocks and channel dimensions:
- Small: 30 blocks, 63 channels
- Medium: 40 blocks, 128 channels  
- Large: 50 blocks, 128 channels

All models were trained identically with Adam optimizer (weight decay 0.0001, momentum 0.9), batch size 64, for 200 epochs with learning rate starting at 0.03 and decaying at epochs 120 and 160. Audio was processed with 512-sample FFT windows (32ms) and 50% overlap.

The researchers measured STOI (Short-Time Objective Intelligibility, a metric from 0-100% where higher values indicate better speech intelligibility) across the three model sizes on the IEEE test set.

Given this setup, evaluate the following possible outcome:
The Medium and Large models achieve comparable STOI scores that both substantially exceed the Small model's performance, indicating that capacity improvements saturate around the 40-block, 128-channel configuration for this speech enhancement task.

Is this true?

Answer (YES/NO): NO